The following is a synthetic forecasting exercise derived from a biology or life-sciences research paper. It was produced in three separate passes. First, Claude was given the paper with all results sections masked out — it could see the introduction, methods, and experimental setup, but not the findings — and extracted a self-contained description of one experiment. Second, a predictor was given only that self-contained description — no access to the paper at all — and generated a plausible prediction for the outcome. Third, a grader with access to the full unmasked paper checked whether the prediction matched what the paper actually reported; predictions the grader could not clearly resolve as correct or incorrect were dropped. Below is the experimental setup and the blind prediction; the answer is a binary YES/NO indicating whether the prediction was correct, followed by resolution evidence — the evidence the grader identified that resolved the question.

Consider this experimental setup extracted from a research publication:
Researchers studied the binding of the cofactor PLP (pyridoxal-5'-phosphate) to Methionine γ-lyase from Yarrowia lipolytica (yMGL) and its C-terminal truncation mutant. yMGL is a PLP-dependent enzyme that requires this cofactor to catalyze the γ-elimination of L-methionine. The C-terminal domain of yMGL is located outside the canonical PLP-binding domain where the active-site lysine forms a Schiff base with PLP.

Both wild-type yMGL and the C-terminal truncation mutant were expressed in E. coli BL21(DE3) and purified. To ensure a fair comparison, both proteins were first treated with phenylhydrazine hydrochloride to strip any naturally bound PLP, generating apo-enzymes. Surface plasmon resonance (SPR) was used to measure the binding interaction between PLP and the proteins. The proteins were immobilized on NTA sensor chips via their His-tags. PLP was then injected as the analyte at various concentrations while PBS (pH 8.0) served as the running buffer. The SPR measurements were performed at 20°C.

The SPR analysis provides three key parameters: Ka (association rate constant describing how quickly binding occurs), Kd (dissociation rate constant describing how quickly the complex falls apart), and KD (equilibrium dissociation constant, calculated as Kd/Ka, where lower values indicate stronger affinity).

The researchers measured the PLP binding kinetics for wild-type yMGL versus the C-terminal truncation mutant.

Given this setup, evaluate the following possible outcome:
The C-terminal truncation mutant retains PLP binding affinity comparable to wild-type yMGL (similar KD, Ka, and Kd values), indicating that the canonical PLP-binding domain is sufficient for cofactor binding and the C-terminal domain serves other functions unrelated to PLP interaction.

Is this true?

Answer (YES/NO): NO